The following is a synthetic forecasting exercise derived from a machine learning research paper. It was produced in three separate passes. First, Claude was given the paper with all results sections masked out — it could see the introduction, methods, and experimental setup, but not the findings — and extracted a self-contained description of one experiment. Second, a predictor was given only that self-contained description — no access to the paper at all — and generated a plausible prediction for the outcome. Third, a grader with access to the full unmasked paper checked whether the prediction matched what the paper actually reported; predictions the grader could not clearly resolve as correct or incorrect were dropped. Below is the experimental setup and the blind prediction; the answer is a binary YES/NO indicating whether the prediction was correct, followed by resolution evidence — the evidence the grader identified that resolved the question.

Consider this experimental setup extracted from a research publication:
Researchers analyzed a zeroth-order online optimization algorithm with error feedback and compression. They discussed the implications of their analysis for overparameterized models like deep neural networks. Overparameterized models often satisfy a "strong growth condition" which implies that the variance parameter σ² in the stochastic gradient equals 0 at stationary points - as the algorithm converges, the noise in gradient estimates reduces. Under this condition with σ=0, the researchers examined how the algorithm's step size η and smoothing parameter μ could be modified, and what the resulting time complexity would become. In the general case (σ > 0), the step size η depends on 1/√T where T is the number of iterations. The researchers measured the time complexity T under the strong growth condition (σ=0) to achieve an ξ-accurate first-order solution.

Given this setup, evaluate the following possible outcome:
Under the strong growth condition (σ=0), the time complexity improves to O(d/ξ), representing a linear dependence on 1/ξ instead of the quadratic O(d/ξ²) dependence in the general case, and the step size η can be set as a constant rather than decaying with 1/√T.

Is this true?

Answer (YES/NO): NO